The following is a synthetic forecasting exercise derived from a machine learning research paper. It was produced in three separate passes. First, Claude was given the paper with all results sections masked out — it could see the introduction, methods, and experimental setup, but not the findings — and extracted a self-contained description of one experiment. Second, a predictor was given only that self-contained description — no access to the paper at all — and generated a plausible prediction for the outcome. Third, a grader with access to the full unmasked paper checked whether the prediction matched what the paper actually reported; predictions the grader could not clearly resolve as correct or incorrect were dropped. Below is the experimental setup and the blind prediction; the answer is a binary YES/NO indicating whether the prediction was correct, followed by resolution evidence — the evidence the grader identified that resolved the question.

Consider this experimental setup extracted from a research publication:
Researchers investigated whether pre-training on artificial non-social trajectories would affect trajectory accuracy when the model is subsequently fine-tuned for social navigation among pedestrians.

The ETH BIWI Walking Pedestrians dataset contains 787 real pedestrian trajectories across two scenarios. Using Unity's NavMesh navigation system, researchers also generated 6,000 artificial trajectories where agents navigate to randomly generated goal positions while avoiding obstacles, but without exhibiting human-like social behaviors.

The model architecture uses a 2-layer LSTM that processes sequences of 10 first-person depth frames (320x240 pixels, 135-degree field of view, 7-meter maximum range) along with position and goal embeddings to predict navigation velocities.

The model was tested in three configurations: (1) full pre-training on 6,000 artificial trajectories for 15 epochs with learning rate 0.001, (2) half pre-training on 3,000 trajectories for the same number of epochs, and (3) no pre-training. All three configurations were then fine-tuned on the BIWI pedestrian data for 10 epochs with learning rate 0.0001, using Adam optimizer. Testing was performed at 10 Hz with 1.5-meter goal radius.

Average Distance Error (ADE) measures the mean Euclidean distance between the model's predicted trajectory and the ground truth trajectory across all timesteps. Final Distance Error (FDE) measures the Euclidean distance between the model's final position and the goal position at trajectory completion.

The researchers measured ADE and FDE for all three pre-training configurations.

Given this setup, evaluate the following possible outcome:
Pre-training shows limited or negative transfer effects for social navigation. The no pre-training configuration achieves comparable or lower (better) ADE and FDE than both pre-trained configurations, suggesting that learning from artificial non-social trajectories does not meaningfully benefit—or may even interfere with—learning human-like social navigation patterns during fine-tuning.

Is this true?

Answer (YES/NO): NO